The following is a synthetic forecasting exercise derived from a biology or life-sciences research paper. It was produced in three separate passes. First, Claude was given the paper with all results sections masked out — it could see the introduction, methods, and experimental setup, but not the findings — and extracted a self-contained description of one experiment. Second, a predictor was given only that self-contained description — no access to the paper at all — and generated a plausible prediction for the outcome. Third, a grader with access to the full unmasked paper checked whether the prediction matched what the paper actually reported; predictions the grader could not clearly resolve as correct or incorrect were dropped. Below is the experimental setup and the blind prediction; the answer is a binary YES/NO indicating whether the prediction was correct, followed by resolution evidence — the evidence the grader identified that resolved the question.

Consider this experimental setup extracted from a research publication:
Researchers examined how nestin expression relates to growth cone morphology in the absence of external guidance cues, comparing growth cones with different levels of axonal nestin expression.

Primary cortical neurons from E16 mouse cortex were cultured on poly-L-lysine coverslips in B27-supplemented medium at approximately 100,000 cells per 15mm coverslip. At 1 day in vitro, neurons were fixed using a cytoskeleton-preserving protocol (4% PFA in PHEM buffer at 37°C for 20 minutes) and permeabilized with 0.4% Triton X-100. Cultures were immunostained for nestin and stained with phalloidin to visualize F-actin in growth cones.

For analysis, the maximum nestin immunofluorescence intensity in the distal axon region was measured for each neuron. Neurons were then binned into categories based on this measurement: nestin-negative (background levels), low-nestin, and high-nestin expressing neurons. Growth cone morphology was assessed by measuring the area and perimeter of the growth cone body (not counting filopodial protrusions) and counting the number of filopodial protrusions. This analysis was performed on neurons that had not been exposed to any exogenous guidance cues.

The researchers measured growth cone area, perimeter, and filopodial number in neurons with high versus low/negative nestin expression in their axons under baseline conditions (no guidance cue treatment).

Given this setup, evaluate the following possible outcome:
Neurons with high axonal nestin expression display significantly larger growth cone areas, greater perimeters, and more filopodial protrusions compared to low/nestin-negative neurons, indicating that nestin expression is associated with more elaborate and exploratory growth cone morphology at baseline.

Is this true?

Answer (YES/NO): NO